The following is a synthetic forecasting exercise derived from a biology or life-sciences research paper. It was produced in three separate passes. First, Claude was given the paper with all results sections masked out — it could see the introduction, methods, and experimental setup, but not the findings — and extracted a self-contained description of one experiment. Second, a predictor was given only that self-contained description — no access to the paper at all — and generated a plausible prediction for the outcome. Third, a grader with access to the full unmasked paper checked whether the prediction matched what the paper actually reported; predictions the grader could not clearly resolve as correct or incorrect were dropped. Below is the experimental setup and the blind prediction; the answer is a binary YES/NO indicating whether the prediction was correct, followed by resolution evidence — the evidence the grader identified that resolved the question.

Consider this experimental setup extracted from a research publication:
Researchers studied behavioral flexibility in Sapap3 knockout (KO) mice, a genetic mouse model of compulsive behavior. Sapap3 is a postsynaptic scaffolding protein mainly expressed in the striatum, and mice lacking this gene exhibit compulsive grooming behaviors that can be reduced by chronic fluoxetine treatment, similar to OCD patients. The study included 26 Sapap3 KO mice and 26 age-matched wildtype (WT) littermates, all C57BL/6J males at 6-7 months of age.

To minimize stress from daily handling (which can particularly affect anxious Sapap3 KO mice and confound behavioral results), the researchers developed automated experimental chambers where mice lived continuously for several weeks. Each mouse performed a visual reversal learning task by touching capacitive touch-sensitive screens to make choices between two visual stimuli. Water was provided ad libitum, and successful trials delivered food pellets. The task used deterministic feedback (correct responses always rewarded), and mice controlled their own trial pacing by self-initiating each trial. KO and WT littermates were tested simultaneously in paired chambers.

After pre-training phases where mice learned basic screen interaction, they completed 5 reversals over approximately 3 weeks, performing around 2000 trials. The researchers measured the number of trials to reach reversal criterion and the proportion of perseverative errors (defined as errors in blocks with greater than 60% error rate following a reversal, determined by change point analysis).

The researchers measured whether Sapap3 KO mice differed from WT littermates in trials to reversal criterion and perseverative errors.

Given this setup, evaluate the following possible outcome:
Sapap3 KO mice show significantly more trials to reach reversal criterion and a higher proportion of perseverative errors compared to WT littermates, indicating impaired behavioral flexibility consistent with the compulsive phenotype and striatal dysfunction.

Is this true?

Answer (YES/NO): NO